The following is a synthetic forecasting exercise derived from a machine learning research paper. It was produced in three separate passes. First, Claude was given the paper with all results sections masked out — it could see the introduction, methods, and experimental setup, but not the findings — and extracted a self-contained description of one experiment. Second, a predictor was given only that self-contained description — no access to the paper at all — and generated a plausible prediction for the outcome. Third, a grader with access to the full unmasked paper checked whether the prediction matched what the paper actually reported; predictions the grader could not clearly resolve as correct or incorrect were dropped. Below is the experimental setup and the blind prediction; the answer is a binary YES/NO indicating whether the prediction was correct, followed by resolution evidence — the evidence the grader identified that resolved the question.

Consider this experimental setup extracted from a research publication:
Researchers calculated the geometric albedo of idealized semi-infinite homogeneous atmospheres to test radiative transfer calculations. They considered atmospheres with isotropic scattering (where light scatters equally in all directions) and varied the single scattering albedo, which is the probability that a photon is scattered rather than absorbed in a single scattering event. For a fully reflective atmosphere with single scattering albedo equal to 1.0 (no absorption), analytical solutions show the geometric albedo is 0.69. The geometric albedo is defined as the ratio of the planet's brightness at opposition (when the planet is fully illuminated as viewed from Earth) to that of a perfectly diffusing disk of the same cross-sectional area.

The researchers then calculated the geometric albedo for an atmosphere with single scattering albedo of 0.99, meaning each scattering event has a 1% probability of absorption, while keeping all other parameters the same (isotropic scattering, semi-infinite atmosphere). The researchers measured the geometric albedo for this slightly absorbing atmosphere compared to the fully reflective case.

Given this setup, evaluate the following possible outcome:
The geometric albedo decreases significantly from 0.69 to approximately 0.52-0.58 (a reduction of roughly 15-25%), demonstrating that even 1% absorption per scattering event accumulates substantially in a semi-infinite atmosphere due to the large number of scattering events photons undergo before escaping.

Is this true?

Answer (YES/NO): YES